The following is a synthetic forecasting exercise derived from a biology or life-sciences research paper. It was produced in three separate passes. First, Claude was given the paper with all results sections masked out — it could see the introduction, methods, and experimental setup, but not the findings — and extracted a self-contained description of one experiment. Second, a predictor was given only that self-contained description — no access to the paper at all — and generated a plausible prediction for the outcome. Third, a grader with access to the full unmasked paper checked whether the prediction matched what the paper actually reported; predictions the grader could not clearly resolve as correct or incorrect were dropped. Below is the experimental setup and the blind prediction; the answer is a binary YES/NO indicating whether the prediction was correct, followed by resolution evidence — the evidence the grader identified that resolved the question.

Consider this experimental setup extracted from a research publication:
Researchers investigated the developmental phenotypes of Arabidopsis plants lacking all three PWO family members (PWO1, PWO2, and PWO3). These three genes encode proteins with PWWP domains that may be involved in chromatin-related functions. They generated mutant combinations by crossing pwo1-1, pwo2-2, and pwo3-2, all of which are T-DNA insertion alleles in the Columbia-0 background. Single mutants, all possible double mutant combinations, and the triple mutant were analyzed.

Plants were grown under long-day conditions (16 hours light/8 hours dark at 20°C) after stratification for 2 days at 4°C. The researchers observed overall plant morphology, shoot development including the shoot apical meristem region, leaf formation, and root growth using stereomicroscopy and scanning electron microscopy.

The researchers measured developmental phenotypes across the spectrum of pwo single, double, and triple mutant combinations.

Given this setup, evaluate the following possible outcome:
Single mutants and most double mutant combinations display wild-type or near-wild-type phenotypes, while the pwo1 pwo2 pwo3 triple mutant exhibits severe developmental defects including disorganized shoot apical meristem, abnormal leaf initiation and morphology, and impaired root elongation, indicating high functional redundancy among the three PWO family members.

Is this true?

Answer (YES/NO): YES